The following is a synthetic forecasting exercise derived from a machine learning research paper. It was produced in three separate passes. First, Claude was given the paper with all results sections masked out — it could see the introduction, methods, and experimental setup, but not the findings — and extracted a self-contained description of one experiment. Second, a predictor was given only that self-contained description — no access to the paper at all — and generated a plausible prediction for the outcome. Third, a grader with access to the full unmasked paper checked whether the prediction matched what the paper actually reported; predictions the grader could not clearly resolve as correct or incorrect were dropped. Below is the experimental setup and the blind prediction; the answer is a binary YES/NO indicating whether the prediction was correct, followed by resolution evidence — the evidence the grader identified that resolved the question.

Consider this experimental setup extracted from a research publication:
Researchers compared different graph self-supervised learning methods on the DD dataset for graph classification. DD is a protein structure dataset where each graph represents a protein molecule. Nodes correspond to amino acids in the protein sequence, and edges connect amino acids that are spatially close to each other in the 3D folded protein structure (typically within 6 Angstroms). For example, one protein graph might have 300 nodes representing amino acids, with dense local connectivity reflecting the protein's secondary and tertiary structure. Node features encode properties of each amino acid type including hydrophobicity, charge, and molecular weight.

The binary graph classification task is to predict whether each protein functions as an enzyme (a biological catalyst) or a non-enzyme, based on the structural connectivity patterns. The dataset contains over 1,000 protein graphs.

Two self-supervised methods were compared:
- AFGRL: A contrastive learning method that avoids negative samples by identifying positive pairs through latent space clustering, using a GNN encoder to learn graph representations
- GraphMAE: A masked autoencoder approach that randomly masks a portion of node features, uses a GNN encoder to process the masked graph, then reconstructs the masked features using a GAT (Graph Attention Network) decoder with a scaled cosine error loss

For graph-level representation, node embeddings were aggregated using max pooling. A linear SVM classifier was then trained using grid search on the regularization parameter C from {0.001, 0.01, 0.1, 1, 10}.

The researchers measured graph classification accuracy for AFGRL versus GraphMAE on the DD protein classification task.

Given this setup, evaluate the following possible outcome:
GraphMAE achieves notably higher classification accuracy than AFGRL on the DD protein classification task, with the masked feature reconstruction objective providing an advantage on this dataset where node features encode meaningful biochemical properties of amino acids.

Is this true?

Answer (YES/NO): NO